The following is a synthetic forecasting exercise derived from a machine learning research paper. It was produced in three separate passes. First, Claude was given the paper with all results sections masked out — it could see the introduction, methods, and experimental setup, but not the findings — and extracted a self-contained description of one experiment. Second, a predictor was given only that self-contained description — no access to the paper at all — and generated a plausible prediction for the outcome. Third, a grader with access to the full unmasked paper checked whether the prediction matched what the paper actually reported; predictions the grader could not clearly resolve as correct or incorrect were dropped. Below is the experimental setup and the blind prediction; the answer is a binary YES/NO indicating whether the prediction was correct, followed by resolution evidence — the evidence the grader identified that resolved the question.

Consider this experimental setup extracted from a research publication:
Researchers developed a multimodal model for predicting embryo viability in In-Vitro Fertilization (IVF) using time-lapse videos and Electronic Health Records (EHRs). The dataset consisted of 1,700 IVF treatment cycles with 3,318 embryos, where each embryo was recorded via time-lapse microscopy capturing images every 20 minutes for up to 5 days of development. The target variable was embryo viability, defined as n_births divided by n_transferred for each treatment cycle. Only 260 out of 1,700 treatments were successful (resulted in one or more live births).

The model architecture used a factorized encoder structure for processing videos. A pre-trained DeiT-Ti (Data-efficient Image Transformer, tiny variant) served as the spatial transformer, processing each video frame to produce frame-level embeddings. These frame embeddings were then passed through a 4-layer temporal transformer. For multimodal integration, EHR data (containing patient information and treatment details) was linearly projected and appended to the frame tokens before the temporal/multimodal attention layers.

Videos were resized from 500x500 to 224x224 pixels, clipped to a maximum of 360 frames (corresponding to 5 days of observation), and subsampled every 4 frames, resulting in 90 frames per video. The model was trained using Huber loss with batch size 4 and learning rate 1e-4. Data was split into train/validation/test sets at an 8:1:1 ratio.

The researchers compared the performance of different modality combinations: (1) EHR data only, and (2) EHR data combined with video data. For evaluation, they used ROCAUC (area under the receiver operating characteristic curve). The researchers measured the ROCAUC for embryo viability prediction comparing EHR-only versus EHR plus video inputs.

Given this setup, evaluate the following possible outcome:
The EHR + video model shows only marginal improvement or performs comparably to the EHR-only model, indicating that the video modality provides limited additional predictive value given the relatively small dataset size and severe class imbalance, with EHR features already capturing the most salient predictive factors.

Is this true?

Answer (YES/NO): NO